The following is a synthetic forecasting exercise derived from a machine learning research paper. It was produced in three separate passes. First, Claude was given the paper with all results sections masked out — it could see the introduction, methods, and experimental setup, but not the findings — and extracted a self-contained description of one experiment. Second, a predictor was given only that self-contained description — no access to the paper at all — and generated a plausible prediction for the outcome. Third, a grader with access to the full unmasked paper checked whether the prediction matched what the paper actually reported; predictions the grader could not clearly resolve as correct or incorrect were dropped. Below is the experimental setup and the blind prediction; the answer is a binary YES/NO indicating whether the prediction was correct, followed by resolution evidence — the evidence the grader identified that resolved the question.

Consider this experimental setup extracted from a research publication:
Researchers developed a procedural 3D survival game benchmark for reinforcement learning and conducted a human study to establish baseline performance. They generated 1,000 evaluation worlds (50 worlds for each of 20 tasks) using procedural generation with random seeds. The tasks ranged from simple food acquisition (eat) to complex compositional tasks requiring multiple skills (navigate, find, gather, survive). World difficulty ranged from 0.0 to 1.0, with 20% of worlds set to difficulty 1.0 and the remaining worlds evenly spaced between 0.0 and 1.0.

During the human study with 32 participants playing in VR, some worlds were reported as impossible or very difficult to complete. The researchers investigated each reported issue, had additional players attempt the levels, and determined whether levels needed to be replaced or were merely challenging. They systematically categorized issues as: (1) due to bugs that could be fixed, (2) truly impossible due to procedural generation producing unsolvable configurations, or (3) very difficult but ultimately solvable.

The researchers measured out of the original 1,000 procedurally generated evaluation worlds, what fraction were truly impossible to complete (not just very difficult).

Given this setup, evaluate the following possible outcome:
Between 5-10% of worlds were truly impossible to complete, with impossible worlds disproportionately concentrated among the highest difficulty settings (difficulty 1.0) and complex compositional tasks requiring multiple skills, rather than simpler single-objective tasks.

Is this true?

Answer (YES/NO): NO